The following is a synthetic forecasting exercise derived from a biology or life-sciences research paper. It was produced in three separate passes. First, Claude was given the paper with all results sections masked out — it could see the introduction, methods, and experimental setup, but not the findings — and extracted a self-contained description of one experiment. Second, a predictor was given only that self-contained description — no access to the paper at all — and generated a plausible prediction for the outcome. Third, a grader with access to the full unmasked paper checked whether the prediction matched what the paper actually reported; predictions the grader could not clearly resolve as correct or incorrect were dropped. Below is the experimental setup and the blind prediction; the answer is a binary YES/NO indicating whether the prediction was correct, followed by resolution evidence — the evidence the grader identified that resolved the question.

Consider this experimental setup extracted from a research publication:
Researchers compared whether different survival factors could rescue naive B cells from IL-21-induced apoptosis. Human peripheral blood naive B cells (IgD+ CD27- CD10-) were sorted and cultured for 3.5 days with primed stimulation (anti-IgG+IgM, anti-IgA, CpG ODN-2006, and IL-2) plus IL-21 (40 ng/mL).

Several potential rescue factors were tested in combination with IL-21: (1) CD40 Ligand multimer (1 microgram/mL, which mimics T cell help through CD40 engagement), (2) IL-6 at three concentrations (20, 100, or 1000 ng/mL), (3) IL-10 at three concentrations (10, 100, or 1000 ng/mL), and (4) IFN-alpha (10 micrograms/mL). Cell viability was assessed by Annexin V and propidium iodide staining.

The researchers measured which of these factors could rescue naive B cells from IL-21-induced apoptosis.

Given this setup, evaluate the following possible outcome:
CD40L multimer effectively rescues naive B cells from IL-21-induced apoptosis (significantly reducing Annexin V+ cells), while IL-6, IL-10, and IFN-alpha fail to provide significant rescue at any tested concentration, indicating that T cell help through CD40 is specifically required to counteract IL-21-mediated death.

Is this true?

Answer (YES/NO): NO